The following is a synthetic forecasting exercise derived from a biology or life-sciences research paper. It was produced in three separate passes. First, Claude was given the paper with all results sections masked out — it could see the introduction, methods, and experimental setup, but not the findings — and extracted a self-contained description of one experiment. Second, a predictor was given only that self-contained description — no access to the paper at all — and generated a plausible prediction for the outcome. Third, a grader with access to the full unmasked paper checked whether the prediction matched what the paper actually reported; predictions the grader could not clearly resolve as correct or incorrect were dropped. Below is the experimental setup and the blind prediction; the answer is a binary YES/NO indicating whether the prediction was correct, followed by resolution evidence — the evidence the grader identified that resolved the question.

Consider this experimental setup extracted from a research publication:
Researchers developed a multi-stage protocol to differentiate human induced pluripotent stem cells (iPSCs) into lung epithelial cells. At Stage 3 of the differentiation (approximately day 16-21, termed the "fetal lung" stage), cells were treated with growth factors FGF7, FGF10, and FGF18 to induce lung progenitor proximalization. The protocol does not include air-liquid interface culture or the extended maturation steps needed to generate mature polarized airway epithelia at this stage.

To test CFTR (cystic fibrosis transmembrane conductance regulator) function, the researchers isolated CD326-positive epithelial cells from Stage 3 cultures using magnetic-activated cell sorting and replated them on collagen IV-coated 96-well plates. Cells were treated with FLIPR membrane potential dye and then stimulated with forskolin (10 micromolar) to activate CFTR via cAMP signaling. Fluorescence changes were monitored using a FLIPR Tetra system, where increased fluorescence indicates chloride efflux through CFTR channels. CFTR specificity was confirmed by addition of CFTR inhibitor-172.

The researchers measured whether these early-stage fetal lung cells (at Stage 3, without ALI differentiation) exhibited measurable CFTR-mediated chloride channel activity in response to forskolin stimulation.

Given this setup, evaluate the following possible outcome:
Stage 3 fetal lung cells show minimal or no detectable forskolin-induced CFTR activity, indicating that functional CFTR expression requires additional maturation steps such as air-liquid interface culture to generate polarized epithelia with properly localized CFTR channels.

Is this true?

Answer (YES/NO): NO